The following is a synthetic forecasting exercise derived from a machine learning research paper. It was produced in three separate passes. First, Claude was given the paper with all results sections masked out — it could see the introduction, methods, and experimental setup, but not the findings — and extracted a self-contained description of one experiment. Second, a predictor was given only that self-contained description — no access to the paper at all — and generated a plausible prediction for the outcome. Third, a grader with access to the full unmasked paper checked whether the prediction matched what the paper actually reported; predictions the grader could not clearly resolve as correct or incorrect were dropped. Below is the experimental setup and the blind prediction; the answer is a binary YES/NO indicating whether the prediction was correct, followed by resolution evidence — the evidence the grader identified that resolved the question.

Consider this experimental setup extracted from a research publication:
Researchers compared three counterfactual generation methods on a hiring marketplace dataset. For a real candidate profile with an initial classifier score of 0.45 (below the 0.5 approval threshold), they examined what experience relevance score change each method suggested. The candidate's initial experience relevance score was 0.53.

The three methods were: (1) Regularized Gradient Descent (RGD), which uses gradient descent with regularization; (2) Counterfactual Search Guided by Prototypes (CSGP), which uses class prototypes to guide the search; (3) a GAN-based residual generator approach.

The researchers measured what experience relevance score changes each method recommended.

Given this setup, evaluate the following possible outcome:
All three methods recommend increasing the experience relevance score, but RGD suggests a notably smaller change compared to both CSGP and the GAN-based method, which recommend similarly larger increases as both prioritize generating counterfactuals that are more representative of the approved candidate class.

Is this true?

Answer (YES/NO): NO